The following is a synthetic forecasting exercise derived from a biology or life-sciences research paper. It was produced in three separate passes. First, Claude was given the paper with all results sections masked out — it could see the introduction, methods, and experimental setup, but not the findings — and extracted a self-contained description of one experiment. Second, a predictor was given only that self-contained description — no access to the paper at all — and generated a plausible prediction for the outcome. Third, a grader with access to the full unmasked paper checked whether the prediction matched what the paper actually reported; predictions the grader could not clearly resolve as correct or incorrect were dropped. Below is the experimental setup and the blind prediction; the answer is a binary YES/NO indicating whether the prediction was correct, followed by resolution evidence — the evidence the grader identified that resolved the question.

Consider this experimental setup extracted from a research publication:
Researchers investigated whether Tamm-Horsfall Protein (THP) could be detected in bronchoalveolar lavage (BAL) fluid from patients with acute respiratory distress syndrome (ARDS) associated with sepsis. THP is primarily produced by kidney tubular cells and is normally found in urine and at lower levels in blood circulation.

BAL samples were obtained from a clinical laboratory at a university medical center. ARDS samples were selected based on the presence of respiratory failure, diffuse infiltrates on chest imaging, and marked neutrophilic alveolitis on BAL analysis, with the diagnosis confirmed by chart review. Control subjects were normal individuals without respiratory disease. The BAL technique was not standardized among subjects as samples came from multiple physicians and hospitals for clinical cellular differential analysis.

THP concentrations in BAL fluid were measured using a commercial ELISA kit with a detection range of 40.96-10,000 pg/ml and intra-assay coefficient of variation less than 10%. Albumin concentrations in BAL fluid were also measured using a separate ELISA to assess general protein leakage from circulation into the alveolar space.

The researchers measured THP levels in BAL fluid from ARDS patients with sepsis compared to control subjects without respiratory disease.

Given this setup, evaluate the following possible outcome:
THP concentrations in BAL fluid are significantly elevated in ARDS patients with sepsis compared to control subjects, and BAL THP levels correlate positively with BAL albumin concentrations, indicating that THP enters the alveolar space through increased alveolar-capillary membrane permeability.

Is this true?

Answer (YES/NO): YES